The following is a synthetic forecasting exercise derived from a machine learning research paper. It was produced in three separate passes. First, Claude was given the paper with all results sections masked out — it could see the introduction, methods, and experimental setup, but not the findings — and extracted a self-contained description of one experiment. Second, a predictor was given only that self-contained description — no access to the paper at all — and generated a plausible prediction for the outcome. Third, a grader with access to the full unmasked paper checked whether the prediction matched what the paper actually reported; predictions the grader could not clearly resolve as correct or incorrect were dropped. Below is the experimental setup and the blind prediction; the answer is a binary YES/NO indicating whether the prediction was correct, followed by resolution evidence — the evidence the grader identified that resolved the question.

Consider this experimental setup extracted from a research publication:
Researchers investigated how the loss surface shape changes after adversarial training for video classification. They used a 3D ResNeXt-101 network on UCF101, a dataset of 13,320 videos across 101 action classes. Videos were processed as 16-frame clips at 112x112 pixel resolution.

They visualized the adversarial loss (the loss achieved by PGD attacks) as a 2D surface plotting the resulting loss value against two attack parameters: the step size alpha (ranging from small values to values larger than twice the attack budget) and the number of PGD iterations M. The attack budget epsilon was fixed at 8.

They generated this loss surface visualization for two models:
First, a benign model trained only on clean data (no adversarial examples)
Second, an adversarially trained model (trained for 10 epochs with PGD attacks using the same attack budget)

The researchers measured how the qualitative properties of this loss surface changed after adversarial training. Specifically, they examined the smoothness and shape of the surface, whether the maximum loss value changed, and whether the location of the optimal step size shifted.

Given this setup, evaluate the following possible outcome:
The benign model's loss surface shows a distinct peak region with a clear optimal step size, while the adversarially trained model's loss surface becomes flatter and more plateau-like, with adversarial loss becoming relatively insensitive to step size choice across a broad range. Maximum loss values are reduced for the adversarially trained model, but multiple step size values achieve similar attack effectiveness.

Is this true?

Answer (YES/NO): YES